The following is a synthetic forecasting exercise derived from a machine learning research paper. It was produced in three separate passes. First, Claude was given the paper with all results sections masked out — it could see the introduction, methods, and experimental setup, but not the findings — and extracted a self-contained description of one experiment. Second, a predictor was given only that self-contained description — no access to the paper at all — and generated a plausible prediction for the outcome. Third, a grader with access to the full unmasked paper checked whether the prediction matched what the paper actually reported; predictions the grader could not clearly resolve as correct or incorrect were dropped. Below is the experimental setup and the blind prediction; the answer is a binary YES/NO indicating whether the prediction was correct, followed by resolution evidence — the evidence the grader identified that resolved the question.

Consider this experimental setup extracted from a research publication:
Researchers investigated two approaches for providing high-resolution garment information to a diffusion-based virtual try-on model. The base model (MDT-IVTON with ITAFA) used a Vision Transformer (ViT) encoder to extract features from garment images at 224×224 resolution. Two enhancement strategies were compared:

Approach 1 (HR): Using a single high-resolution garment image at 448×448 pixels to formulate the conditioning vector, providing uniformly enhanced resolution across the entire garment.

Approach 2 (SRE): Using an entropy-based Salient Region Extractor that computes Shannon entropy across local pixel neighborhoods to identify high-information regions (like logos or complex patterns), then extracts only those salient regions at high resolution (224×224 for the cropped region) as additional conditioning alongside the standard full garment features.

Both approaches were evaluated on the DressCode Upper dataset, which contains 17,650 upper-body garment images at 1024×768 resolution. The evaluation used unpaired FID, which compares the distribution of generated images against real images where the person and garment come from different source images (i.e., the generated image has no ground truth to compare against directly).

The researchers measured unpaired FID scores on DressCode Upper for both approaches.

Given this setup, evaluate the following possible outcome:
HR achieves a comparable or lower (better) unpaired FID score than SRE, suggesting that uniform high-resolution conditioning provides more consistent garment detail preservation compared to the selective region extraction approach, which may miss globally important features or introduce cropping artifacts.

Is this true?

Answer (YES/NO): NO